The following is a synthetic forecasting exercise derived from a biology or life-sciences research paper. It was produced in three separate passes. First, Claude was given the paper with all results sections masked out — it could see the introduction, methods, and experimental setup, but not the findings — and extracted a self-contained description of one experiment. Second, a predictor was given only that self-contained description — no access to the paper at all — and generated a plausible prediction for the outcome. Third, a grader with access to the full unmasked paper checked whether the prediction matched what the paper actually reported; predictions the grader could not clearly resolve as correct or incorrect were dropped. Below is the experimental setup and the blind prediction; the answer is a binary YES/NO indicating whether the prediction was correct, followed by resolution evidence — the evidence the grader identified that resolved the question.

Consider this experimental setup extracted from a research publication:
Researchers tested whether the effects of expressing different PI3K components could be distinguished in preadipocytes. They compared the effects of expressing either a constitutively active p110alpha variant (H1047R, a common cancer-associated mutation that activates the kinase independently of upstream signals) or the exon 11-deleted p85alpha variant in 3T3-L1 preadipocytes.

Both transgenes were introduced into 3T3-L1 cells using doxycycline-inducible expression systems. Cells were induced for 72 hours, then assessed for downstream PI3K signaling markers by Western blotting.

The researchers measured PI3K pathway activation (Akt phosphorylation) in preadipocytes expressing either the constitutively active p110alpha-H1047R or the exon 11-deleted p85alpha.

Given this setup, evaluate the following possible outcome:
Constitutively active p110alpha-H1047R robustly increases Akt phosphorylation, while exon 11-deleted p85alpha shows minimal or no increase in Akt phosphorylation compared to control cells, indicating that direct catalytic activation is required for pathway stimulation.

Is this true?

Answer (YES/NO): NO